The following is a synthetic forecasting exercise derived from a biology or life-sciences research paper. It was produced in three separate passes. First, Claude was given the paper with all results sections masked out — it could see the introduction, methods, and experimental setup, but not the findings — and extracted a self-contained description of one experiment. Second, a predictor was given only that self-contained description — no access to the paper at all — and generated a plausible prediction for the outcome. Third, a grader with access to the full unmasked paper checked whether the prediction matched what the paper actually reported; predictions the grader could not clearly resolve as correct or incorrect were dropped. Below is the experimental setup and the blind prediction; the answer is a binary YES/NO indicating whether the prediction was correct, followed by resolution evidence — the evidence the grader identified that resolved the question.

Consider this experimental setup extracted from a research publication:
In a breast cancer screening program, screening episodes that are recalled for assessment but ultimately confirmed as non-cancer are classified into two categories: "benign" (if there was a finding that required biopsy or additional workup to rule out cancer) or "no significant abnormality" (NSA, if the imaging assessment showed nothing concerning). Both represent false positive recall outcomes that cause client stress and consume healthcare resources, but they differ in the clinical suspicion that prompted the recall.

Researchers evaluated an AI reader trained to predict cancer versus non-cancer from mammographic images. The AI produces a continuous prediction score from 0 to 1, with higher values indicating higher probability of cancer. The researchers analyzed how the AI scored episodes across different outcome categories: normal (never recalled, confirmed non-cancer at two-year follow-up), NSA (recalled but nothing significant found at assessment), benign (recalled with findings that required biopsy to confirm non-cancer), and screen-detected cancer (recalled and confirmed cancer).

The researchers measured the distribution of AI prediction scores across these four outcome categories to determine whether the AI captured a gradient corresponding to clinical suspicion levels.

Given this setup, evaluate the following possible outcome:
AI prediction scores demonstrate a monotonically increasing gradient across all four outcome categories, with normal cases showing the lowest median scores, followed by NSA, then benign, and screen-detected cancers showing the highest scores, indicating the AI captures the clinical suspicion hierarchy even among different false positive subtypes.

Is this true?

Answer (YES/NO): YES